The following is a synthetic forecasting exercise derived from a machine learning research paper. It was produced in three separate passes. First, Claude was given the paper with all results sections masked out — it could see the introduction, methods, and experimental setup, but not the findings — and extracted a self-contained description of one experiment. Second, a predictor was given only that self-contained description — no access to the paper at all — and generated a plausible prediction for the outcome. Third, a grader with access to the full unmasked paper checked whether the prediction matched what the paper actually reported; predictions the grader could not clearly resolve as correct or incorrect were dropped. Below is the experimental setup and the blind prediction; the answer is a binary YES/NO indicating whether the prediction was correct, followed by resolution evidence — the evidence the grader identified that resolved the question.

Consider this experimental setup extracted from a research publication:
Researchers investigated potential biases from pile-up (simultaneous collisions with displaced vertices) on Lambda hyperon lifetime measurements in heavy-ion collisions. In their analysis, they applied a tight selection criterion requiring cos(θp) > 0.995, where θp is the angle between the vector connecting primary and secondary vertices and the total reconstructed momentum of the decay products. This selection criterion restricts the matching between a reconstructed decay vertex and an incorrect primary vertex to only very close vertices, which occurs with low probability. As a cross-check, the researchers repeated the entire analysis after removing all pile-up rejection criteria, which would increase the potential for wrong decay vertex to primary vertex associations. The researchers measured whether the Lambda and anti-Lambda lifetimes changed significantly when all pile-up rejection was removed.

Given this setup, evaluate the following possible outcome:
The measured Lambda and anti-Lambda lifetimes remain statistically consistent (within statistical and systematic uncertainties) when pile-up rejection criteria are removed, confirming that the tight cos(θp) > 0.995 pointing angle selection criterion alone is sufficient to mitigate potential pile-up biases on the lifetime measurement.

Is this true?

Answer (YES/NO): YES